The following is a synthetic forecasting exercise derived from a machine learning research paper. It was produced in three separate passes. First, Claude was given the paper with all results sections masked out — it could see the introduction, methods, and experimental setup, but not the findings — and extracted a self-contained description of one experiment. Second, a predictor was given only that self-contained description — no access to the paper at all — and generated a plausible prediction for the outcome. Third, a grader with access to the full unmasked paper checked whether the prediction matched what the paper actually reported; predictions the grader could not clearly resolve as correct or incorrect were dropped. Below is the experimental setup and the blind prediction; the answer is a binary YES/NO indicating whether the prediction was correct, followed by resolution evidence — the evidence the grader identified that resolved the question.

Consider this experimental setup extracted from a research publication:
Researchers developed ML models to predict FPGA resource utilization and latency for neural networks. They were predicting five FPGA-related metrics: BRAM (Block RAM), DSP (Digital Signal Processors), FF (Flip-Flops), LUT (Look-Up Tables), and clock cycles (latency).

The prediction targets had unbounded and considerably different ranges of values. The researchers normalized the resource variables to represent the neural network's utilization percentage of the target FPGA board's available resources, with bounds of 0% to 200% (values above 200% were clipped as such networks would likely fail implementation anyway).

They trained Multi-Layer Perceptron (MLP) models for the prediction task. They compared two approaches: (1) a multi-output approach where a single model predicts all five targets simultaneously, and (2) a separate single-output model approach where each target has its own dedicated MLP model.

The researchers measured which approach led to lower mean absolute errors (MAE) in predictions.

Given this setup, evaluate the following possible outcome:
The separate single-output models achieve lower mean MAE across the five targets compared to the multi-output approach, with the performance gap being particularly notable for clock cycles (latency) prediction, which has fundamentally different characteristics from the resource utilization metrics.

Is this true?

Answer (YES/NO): NO